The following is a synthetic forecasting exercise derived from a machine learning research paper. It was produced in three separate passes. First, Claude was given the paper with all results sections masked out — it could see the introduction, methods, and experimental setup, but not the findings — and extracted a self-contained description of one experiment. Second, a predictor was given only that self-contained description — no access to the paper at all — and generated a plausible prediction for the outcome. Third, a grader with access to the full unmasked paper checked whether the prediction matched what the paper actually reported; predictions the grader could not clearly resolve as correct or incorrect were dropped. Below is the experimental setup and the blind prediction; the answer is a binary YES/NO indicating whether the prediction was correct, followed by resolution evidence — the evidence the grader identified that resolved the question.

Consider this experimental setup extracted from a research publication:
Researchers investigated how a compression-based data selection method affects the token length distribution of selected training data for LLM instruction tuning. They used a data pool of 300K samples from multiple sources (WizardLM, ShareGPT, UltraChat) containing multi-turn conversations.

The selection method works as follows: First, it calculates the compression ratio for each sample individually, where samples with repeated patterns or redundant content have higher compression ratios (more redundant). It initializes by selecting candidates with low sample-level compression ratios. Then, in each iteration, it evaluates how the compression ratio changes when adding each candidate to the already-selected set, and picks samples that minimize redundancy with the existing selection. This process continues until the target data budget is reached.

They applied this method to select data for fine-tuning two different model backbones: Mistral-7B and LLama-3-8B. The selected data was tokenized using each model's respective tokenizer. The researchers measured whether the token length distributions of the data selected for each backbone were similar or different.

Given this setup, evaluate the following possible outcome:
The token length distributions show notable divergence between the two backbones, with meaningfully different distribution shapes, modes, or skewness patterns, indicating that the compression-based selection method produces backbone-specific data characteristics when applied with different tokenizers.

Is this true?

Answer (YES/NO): NO